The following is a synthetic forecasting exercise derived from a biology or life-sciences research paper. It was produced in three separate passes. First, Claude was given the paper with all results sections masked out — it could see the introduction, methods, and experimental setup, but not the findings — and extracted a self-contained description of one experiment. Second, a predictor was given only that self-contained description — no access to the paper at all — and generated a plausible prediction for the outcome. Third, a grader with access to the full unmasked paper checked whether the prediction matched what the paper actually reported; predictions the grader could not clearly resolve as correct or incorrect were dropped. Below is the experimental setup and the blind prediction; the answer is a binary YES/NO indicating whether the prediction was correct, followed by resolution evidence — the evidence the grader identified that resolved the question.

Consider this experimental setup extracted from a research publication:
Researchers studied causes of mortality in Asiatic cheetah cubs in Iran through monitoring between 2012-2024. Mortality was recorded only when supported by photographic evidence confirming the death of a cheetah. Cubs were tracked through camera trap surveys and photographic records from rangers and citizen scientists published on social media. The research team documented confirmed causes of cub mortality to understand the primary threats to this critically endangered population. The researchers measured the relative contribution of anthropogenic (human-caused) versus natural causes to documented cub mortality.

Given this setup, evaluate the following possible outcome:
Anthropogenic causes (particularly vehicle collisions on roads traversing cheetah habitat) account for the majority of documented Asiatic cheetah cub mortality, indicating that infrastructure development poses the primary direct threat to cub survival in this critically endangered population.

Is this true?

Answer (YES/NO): NO